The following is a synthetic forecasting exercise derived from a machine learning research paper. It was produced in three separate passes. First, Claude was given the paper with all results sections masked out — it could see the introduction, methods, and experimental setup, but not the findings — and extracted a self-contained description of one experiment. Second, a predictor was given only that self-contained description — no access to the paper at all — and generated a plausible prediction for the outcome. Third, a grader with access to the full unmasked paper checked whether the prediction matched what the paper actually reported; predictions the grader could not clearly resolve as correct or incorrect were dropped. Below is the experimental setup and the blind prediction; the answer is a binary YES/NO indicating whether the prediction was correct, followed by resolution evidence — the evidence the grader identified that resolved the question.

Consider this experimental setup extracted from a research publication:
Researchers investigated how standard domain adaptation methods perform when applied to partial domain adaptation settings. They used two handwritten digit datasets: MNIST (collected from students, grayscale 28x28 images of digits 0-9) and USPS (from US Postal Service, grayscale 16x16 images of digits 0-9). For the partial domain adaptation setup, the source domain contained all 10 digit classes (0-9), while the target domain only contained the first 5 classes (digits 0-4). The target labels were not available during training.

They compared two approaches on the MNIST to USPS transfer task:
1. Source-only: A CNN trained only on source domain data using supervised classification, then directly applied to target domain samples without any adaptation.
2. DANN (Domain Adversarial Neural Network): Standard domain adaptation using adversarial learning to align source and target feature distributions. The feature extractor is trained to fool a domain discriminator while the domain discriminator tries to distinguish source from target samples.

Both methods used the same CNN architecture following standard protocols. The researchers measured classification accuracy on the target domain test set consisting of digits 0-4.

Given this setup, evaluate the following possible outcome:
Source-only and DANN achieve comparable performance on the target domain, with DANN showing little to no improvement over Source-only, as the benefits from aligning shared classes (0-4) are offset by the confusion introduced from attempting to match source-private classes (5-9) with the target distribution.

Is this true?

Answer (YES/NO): NO